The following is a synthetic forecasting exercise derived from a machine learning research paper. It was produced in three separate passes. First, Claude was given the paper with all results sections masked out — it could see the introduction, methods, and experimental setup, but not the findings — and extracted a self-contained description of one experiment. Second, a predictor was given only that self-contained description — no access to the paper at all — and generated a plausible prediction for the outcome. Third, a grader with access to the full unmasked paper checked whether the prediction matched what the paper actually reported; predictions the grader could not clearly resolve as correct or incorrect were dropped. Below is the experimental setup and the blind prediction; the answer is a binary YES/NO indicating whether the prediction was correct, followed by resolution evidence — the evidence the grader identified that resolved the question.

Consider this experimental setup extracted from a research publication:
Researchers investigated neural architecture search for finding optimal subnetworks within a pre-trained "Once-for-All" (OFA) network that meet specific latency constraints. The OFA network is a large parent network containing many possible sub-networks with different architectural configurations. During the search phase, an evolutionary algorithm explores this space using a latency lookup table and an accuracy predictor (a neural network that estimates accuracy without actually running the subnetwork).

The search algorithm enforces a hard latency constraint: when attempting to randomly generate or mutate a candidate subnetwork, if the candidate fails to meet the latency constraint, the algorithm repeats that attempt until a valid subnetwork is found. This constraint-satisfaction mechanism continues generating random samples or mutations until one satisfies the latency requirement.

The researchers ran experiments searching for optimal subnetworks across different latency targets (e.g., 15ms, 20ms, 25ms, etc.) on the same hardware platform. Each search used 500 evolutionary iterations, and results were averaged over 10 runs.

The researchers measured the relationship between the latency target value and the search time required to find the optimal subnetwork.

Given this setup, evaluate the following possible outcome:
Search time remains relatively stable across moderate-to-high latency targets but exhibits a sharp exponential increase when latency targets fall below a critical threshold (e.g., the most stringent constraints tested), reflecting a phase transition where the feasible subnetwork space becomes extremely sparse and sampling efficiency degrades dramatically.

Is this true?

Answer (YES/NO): NO